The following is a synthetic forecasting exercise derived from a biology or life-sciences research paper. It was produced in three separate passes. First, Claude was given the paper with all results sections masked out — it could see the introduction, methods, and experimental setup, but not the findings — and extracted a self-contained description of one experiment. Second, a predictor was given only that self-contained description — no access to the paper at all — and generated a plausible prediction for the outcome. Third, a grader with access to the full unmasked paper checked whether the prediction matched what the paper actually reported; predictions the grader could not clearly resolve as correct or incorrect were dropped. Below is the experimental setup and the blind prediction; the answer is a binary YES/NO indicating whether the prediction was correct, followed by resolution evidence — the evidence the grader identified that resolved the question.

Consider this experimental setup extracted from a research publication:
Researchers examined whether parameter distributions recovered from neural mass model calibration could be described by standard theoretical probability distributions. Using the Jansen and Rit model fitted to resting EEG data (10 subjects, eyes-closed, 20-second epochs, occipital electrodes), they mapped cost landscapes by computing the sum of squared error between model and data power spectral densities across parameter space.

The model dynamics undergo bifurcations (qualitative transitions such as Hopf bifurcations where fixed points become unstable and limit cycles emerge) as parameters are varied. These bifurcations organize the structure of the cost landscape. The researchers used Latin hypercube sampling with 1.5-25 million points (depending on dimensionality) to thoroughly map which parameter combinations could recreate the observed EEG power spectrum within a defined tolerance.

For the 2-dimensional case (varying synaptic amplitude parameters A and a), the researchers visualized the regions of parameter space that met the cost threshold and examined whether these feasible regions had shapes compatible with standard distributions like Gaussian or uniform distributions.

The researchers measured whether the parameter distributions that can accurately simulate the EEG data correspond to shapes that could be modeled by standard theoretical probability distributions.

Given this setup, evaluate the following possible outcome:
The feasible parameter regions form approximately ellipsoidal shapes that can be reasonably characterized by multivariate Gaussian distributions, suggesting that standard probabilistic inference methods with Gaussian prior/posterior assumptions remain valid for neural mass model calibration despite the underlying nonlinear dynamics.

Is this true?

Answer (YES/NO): NO